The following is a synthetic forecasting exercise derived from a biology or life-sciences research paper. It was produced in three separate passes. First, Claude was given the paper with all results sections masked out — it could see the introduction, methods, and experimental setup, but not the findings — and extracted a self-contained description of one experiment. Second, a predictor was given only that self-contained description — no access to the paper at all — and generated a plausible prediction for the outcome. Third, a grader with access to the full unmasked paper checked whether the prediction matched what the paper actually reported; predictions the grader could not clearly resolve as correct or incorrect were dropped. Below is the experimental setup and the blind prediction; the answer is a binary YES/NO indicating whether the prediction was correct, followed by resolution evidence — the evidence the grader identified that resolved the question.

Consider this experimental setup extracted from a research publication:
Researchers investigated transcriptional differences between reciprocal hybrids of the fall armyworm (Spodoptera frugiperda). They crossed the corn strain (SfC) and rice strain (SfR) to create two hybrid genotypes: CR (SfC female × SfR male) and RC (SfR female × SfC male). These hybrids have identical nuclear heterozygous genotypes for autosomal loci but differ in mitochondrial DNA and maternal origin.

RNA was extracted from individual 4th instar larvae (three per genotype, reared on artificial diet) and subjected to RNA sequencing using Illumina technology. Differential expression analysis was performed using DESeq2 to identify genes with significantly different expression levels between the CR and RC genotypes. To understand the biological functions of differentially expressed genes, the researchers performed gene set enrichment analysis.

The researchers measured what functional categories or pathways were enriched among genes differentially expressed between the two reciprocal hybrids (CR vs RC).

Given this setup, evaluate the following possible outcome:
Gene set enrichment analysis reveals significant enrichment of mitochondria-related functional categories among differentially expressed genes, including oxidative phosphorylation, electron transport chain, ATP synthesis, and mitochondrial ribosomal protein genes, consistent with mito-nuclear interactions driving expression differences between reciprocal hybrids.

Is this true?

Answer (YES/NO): YES